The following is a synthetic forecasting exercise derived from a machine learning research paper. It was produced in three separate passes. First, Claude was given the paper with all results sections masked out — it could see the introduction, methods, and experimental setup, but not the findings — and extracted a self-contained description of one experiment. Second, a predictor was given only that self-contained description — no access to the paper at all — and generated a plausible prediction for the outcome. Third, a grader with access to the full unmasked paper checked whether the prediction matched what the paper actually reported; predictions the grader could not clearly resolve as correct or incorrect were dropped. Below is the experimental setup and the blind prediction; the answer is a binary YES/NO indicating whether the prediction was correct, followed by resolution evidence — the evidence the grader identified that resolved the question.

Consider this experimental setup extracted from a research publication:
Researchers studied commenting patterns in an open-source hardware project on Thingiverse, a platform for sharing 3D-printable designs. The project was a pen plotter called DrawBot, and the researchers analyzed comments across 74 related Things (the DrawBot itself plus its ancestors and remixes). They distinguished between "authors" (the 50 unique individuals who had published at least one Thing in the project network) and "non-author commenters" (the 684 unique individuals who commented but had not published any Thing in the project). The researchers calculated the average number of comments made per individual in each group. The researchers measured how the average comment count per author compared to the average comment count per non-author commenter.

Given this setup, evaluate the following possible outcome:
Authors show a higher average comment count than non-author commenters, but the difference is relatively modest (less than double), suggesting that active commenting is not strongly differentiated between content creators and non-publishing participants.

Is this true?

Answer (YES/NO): NO